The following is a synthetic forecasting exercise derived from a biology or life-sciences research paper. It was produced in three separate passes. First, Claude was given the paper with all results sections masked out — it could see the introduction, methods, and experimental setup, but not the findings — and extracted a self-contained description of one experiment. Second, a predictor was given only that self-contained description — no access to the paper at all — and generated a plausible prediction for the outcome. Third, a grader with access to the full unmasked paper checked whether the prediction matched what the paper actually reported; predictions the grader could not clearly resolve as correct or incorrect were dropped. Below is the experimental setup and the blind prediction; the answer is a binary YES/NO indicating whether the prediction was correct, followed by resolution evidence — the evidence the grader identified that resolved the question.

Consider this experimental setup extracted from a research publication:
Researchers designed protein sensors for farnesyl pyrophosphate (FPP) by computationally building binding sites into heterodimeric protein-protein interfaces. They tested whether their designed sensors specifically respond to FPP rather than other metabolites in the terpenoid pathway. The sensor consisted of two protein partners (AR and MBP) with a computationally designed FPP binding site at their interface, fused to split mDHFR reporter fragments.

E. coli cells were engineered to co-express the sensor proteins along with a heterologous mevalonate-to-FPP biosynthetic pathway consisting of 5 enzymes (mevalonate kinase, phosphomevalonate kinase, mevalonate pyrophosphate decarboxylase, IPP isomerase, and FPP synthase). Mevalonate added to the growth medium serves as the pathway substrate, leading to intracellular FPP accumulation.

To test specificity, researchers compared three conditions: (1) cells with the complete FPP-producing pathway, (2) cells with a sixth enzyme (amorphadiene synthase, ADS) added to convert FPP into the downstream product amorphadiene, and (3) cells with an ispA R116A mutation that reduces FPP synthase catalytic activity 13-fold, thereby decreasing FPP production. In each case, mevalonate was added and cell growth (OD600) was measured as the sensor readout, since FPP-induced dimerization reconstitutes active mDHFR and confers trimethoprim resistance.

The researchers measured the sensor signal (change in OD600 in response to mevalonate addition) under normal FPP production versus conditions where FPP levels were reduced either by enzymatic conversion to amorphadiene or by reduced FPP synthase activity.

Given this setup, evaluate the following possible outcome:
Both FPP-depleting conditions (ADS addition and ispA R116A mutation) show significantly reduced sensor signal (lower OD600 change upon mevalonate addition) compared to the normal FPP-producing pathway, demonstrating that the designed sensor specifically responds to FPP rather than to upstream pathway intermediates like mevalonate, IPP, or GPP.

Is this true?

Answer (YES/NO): YES